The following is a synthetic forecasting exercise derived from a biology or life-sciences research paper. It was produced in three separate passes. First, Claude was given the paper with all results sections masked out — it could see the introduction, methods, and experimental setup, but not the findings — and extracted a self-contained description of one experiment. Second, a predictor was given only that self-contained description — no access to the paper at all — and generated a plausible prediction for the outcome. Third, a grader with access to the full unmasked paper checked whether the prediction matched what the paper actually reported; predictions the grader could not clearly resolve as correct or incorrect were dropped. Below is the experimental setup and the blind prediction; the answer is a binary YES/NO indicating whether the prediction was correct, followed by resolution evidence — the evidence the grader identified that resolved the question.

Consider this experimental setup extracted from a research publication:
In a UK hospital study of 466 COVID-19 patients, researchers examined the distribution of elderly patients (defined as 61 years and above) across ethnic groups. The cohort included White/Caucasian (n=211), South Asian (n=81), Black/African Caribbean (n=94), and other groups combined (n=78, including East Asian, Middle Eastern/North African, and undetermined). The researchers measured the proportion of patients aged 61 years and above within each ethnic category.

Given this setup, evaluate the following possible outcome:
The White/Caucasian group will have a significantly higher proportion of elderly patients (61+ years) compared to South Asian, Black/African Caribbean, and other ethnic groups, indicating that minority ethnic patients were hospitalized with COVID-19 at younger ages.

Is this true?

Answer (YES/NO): YES